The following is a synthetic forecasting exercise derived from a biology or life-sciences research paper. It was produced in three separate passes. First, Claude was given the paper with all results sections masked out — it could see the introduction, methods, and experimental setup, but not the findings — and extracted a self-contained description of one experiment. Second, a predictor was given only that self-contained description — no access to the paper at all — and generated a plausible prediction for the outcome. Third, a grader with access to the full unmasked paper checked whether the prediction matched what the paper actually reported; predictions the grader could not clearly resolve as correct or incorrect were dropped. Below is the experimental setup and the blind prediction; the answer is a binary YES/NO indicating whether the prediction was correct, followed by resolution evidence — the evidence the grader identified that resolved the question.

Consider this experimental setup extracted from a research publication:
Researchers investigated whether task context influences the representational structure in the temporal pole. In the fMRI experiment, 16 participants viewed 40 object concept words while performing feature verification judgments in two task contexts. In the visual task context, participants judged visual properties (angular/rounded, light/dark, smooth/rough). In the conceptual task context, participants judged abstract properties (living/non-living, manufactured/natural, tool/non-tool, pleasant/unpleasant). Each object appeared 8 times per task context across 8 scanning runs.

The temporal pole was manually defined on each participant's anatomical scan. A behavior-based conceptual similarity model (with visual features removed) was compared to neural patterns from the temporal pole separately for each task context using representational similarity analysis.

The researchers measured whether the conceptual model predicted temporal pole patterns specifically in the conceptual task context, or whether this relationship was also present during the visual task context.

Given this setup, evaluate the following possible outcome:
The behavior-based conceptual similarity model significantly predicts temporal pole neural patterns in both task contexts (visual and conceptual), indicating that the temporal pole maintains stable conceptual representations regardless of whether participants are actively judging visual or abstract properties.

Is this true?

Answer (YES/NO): YES